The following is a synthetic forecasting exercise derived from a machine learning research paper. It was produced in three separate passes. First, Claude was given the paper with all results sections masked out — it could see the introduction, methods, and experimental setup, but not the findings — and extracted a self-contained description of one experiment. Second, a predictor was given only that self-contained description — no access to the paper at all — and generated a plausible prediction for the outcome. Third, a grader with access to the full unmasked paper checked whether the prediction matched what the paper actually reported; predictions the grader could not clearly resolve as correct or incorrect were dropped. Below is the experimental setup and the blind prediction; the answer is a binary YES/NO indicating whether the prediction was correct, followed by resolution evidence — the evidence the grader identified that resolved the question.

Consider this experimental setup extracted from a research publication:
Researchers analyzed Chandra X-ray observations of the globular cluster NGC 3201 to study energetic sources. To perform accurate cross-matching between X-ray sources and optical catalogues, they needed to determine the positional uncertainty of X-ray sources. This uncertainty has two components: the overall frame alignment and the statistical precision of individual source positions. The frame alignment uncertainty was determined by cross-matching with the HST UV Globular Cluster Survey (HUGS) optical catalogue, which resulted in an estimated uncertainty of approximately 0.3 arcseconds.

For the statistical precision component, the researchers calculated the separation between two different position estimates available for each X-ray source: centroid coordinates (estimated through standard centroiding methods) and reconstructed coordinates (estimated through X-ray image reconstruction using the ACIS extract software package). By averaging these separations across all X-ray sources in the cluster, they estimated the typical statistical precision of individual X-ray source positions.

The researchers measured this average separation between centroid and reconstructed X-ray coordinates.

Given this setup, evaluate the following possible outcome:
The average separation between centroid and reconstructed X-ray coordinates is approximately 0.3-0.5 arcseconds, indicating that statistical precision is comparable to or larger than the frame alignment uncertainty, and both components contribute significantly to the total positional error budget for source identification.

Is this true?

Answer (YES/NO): YES